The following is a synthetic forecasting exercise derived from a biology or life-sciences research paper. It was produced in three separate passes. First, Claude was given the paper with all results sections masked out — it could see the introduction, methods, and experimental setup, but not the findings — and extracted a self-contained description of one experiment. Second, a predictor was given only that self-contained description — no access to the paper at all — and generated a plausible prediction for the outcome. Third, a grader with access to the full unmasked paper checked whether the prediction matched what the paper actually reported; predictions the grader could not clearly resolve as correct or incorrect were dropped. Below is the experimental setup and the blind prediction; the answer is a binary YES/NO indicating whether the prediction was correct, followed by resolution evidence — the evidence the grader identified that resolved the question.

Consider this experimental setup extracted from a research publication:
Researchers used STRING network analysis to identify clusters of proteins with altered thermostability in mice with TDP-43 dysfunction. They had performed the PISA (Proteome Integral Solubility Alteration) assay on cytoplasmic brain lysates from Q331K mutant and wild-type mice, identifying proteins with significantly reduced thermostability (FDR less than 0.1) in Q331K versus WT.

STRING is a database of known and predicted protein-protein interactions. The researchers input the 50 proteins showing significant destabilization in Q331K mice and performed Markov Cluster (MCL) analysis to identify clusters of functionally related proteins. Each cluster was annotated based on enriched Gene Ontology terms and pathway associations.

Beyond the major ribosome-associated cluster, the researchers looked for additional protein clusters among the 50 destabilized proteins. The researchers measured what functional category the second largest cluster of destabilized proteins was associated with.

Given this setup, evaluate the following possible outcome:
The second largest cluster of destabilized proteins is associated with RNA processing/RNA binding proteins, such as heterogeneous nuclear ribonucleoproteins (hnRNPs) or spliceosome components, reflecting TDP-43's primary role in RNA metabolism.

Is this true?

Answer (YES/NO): NO